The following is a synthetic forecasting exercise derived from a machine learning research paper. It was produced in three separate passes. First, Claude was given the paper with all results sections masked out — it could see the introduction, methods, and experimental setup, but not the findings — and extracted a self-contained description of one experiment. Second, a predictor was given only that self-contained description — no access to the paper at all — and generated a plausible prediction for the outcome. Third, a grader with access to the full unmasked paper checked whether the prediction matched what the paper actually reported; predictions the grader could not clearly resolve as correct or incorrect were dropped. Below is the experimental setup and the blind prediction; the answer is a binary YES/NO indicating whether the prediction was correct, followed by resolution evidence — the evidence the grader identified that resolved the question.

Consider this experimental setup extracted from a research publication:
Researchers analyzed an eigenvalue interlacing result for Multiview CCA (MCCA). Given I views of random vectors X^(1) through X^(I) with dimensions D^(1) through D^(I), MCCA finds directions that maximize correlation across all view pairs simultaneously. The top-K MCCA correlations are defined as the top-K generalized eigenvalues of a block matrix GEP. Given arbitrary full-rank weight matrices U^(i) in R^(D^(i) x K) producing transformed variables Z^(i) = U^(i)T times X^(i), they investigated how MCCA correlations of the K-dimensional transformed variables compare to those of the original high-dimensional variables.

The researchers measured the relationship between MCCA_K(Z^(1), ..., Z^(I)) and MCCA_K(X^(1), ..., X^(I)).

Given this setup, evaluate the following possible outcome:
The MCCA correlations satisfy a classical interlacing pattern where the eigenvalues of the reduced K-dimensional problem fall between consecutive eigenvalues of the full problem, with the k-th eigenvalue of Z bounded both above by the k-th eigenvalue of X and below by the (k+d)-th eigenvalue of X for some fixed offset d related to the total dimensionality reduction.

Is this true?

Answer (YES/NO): NO